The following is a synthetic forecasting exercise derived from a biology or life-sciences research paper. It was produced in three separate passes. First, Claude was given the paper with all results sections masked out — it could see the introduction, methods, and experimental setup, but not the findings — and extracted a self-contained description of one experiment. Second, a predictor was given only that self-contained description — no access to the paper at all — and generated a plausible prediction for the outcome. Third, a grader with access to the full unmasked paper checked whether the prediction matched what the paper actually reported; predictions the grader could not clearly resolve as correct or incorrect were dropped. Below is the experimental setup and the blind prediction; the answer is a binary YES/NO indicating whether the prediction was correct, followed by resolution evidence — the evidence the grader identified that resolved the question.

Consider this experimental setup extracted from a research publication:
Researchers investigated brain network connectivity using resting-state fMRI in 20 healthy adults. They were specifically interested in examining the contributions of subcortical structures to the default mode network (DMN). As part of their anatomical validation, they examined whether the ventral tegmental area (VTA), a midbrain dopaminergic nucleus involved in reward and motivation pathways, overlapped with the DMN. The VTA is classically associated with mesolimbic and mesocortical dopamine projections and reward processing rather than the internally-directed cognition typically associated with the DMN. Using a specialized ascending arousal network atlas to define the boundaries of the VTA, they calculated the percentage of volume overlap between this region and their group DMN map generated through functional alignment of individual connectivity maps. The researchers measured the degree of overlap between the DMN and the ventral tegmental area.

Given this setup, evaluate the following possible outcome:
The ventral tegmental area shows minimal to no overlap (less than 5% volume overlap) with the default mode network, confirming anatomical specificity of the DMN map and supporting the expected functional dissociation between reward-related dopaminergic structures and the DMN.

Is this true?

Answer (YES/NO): NO